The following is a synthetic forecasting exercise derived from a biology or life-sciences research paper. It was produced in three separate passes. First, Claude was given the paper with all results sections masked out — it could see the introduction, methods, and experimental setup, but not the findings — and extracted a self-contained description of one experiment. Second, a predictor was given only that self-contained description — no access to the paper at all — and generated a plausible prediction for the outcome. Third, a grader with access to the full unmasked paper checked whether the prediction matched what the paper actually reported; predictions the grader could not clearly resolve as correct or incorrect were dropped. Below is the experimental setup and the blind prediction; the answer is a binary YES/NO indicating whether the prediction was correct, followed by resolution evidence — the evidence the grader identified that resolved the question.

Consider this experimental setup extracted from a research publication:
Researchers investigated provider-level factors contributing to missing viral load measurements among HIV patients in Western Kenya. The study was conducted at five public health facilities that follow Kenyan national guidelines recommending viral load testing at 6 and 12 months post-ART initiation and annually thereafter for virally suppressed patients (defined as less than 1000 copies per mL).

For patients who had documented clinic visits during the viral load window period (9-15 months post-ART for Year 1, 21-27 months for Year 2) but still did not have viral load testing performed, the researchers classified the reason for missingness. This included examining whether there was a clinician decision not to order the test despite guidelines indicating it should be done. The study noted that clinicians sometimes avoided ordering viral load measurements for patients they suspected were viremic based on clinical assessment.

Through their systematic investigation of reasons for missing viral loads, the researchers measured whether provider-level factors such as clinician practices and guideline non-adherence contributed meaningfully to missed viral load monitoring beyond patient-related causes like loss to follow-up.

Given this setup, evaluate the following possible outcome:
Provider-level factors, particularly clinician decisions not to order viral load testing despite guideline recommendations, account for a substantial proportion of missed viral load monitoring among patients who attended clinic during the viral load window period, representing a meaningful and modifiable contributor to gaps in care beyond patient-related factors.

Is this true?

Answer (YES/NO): YES